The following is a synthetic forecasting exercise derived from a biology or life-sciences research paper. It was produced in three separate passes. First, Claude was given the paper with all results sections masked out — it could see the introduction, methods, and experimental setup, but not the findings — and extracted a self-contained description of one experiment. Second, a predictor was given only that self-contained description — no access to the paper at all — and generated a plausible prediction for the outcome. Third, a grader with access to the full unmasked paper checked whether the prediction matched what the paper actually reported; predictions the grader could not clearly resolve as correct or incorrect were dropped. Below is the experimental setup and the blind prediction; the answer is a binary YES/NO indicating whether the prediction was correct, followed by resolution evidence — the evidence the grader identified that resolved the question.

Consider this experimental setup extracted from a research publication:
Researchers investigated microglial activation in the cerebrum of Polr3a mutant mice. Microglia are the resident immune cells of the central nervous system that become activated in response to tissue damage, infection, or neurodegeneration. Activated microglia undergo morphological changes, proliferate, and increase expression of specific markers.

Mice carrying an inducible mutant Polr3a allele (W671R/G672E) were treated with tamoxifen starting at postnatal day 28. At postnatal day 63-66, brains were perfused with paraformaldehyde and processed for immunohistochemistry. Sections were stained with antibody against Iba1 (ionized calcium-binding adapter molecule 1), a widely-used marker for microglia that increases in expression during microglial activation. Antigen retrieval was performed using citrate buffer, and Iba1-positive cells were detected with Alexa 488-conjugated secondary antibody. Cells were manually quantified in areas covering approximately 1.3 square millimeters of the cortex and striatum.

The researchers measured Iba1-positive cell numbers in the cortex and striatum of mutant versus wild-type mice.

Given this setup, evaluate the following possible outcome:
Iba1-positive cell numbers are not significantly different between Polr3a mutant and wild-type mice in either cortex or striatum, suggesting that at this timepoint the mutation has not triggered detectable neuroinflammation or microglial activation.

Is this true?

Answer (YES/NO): NO